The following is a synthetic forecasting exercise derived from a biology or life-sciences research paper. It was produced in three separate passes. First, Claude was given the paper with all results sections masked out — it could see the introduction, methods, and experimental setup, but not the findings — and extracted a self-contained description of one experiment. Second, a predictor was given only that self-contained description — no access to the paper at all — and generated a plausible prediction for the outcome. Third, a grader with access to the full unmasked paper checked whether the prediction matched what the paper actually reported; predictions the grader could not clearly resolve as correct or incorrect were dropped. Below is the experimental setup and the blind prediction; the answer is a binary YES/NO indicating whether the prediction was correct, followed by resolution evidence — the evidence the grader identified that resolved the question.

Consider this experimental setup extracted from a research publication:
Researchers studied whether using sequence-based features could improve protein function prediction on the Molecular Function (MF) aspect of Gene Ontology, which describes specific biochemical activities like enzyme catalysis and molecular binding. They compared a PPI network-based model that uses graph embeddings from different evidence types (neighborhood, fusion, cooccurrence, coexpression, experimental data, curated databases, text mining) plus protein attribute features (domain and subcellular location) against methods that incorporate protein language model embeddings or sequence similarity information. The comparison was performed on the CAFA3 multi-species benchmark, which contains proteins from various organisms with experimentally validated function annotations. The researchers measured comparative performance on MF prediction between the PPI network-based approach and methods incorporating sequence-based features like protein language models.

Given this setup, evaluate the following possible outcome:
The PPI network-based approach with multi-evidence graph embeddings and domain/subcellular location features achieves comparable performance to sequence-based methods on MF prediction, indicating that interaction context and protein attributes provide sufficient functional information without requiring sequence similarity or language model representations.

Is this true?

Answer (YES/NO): NO